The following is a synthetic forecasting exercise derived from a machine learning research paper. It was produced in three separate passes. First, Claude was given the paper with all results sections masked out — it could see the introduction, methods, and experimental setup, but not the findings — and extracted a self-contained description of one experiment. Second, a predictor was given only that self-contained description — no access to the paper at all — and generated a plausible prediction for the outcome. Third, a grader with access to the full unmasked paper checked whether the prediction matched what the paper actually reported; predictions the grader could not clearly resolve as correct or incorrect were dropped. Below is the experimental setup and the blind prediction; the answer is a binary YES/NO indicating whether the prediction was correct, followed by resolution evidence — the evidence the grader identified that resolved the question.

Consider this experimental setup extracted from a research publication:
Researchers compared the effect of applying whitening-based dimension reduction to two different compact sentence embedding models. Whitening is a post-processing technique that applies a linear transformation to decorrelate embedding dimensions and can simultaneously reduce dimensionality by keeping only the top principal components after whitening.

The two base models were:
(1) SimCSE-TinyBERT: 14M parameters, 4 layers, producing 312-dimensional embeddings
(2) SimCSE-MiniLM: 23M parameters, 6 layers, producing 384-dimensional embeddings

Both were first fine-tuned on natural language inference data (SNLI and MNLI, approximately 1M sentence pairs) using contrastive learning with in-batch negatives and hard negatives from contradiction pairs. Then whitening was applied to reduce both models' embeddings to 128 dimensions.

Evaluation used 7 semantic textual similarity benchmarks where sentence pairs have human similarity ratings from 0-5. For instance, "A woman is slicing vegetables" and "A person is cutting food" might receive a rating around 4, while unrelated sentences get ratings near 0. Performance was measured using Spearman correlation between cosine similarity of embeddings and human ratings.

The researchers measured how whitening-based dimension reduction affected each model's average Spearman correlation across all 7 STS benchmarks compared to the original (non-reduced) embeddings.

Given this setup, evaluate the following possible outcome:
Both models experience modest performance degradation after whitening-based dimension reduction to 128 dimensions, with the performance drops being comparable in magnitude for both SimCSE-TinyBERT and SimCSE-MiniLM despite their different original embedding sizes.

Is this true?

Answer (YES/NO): NO